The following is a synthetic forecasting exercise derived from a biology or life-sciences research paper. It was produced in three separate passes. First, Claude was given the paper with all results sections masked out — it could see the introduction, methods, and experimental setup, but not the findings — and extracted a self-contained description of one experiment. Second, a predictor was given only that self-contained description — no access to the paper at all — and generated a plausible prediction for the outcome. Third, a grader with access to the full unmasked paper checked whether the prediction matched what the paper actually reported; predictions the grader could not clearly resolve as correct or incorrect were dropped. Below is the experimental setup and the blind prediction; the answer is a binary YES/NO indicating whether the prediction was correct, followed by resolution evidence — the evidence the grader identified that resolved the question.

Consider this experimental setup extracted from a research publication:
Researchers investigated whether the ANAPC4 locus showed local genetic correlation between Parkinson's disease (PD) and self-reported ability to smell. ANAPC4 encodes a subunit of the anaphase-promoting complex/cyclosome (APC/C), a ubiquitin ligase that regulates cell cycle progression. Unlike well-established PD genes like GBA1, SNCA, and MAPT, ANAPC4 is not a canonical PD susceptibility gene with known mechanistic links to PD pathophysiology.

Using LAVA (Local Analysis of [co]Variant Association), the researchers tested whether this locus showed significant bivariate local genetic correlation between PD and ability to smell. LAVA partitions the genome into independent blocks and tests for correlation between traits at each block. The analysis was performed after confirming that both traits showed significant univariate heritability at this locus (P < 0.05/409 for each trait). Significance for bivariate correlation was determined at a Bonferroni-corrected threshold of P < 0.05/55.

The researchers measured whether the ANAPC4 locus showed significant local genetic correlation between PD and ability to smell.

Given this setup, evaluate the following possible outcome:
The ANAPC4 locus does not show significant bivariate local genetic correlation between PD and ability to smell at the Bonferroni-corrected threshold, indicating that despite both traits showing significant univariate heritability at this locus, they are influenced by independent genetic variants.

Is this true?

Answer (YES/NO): NO